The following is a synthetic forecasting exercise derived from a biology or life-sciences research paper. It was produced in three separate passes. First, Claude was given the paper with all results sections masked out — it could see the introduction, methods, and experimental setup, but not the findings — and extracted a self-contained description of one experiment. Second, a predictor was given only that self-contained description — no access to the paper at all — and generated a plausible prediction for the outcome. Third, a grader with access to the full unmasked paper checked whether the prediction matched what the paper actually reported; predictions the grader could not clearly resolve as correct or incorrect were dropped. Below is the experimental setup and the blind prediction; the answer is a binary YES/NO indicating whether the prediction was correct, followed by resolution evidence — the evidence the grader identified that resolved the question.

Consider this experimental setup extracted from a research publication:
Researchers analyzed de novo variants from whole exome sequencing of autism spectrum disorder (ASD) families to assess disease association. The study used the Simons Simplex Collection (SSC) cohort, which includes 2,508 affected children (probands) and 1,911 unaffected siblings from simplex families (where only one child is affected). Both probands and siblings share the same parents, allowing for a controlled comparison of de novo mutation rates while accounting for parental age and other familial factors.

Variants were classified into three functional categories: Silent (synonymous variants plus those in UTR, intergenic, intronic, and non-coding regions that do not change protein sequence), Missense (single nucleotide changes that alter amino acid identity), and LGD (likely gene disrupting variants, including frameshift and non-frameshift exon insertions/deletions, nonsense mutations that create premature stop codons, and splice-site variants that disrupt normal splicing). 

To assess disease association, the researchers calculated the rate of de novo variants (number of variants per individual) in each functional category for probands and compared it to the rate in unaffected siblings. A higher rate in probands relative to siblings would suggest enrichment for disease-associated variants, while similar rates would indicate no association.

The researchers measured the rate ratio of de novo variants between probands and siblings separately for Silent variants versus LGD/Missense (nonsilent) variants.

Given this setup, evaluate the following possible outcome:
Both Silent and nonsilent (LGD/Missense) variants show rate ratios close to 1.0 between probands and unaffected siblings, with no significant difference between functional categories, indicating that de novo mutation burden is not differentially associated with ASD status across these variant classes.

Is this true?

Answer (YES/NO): NO